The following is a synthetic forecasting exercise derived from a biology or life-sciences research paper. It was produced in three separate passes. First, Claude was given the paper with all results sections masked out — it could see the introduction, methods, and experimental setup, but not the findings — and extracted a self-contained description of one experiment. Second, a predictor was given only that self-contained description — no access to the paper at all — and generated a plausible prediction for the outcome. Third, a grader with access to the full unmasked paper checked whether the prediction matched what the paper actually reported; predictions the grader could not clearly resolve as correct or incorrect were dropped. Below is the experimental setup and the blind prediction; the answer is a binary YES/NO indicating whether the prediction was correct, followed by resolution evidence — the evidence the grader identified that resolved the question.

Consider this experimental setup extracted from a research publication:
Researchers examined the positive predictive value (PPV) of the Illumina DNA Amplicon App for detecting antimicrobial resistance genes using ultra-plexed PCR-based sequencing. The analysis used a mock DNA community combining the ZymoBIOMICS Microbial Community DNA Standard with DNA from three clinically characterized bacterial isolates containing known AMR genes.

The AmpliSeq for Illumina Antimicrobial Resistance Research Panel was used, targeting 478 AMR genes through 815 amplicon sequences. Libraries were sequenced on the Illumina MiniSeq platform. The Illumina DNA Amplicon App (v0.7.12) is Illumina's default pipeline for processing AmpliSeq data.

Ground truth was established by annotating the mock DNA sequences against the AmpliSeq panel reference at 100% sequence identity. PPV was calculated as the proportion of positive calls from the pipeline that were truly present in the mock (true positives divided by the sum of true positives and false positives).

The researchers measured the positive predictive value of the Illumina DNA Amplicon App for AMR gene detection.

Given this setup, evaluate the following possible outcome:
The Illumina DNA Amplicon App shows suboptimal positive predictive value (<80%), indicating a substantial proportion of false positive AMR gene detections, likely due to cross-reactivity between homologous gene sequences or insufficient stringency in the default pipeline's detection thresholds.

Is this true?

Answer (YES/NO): YES